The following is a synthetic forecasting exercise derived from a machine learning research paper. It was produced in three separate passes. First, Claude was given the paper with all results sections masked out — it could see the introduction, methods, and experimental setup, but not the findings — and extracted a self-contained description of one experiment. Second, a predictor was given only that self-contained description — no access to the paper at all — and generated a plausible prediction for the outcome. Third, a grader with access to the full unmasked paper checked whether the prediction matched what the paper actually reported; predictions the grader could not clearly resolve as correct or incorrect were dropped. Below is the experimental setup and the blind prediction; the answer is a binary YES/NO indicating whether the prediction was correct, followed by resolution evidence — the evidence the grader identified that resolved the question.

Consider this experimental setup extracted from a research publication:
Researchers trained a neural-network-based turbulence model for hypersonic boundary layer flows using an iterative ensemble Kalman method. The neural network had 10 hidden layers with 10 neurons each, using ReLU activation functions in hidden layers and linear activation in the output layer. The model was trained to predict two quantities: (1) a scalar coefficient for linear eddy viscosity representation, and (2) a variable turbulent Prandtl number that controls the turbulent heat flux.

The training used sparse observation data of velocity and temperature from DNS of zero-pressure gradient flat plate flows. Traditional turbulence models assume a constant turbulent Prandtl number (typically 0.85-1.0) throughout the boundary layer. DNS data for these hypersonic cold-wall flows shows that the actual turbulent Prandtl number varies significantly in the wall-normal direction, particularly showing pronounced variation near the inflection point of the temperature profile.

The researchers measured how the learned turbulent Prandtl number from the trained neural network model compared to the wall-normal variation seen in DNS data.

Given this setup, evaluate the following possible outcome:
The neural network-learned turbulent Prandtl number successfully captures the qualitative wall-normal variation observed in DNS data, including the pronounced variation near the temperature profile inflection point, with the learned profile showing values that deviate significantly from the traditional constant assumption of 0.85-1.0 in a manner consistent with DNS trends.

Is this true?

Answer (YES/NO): NO